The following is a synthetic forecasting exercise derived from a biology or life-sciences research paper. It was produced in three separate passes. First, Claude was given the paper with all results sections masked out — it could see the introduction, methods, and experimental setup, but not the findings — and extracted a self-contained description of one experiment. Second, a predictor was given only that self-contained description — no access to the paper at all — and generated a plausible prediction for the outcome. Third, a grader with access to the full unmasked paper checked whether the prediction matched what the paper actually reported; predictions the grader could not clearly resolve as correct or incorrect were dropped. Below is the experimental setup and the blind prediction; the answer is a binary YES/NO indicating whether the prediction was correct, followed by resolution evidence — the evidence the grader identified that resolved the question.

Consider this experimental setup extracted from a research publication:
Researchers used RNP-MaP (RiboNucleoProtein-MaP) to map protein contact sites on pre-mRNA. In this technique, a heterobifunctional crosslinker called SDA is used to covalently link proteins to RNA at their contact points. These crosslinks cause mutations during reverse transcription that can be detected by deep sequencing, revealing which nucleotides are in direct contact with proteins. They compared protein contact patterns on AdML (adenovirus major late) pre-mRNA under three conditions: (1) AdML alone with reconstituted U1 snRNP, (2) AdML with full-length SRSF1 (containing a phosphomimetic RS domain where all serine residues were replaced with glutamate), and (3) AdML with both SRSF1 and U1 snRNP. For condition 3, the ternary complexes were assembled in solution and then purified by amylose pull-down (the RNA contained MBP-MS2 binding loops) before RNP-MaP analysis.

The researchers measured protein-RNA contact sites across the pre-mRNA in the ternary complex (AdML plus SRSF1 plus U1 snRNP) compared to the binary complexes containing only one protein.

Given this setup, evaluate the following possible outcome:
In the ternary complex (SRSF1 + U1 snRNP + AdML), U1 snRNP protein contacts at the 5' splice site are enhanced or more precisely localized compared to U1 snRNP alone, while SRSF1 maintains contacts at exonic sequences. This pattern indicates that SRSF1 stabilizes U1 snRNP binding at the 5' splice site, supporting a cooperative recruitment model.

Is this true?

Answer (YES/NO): NO